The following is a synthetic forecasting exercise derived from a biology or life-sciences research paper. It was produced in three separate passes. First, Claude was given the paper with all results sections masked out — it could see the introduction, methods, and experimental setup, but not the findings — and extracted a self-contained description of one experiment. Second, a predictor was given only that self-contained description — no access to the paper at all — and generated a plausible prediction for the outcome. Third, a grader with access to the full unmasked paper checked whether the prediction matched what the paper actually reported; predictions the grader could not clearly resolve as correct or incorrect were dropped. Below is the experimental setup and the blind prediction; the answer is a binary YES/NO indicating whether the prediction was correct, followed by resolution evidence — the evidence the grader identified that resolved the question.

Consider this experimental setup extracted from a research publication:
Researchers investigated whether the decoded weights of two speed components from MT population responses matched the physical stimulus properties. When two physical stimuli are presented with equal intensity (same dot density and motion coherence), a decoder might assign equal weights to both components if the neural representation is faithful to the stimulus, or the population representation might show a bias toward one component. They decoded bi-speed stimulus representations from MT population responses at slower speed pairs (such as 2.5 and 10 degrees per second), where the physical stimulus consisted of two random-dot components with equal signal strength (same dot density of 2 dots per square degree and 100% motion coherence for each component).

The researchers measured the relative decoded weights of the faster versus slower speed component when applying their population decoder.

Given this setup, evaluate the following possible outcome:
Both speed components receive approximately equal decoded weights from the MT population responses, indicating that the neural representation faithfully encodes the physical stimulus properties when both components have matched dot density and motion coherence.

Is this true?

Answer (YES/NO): NO